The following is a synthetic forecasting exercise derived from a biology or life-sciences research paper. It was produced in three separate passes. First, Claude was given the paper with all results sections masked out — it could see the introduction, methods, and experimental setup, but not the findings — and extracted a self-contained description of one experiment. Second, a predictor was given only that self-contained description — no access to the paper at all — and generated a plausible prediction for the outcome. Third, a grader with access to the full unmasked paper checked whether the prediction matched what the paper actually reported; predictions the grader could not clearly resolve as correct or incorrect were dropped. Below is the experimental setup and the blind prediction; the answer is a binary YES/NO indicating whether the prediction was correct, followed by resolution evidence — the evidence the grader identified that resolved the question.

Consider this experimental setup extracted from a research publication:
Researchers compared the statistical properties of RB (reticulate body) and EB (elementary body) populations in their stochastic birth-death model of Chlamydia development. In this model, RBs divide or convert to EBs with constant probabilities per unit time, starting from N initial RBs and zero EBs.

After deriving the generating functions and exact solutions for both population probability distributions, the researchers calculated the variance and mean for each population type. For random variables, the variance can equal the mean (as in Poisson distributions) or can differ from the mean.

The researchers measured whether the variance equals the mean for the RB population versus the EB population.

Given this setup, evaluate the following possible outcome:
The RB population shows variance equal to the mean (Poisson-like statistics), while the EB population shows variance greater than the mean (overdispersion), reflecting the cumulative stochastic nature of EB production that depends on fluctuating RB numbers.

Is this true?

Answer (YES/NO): NO